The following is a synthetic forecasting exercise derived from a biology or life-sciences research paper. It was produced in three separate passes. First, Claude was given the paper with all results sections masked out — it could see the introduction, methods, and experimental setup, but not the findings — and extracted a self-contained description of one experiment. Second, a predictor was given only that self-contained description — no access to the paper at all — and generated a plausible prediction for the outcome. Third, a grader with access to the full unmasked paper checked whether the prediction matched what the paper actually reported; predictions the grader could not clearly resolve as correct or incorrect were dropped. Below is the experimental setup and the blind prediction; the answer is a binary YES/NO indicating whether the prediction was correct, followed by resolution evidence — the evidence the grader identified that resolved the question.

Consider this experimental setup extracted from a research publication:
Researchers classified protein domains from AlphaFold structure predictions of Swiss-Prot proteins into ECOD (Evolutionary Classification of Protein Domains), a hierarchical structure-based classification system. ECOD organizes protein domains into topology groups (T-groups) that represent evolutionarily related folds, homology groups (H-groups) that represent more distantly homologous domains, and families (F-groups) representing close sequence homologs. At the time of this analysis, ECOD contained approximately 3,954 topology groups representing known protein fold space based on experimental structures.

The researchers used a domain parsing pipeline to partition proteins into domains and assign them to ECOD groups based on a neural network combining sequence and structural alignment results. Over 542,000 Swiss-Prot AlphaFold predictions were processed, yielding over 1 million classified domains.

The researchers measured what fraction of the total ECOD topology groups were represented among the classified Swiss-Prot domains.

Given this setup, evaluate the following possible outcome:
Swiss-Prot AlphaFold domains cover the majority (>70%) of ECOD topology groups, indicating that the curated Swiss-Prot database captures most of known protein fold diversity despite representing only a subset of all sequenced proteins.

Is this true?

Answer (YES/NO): YES